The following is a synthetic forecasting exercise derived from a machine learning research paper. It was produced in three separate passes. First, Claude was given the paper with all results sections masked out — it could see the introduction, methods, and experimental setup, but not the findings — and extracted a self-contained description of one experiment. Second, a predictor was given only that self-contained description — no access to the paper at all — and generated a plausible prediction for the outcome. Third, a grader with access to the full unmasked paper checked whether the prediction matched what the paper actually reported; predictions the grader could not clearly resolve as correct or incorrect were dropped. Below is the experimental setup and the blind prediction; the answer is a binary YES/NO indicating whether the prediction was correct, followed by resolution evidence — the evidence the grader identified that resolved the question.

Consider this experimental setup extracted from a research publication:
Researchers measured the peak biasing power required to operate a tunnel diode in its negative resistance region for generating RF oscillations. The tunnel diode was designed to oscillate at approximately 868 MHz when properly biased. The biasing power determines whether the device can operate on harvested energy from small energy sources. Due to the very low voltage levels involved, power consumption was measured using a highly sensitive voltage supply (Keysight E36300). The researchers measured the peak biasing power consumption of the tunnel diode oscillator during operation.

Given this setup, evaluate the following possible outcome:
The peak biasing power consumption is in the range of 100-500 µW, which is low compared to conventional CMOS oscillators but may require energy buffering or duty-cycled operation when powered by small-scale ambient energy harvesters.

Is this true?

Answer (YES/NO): NO